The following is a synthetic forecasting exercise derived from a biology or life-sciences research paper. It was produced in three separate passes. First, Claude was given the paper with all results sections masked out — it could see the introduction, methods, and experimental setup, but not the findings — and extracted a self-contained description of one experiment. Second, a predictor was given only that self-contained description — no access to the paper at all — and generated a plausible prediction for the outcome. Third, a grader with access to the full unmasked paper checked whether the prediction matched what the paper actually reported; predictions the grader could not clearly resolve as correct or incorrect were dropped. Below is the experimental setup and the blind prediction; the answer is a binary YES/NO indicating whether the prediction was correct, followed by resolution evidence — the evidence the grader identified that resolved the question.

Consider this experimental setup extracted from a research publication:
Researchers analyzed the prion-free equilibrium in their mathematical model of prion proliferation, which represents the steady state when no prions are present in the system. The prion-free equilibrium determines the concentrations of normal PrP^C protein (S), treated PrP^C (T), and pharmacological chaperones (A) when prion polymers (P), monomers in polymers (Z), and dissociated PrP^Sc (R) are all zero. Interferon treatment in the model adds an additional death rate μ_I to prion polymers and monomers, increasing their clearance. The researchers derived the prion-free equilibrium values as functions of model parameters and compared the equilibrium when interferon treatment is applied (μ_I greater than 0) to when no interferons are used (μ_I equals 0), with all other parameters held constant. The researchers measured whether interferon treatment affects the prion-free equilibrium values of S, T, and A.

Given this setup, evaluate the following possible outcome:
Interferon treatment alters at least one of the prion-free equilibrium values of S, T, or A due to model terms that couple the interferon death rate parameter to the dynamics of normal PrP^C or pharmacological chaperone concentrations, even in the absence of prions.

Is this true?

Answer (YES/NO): NO